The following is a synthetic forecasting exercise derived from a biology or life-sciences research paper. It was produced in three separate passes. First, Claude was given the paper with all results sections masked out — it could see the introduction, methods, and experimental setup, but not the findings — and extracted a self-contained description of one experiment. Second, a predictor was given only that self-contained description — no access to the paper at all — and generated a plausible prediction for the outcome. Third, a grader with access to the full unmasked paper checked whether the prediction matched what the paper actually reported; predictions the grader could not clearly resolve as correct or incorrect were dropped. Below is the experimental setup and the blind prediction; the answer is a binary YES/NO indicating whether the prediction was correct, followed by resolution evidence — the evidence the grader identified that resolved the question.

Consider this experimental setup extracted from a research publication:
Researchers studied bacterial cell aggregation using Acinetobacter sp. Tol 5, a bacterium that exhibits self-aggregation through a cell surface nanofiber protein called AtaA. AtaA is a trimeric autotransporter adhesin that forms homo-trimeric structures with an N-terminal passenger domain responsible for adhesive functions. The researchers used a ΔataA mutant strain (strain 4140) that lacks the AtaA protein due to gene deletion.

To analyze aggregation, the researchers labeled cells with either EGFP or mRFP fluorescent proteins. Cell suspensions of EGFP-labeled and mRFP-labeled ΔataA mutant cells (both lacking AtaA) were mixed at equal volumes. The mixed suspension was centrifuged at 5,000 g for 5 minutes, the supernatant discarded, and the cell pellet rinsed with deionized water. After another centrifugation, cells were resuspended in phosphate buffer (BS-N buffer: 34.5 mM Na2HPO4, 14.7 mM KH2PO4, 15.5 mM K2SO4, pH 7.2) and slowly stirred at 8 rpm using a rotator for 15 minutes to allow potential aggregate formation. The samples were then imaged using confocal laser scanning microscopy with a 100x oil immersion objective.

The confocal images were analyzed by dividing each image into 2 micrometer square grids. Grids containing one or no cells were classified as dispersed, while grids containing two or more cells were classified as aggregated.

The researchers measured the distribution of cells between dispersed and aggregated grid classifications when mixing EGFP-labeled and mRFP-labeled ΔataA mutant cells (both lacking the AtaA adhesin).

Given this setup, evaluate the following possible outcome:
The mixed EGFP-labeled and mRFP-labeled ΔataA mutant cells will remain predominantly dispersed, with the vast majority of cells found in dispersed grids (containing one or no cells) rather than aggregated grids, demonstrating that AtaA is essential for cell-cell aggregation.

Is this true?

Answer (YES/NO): YES